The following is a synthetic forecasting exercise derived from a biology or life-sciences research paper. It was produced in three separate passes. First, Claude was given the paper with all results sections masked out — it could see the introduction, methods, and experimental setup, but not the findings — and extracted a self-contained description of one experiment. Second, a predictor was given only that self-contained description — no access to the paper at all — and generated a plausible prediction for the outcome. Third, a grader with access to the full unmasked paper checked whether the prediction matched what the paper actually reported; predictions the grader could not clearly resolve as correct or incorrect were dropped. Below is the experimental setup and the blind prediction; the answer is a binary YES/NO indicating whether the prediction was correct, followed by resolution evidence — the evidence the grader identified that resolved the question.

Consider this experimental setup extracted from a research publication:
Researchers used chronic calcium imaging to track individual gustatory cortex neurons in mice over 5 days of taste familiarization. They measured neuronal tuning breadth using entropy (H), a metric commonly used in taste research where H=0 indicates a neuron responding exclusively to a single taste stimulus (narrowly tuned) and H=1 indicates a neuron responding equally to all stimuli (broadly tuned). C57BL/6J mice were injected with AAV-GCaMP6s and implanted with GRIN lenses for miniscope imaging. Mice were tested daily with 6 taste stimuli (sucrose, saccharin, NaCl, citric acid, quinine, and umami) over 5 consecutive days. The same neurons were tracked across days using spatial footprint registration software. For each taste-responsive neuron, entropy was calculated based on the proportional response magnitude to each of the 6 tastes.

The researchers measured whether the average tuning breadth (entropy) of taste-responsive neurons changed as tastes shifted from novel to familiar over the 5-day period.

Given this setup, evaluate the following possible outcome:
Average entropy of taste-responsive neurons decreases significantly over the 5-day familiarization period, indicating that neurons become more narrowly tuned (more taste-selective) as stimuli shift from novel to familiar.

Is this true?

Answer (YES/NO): NO